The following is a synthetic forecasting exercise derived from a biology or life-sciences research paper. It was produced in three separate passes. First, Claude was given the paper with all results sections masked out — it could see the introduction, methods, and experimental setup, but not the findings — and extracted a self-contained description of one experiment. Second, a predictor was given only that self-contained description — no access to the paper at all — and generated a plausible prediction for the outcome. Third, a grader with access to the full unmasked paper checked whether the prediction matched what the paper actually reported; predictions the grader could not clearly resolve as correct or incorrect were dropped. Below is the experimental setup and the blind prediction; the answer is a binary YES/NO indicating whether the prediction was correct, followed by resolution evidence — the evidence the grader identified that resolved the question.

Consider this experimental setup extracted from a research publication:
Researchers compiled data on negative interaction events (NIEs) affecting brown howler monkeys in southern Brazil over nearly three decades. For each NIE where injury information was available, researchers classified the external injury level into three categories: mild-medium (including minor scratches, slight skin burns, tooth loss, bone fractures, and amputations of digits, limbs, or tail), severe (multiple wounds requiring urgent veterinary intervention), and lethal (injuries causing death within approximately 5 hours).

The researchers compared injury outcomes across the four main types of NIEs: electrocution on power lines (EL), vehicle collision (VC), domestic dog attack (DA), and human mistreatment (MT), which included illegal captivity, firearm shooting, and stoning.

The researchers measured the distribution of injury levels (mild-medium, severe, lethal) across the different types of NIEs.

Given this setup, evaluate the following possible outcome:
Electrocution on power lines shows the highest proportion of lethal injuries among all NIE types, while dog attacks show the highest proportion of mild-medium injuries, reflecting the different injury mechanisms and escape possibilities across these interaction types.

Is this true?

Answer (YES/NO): NO